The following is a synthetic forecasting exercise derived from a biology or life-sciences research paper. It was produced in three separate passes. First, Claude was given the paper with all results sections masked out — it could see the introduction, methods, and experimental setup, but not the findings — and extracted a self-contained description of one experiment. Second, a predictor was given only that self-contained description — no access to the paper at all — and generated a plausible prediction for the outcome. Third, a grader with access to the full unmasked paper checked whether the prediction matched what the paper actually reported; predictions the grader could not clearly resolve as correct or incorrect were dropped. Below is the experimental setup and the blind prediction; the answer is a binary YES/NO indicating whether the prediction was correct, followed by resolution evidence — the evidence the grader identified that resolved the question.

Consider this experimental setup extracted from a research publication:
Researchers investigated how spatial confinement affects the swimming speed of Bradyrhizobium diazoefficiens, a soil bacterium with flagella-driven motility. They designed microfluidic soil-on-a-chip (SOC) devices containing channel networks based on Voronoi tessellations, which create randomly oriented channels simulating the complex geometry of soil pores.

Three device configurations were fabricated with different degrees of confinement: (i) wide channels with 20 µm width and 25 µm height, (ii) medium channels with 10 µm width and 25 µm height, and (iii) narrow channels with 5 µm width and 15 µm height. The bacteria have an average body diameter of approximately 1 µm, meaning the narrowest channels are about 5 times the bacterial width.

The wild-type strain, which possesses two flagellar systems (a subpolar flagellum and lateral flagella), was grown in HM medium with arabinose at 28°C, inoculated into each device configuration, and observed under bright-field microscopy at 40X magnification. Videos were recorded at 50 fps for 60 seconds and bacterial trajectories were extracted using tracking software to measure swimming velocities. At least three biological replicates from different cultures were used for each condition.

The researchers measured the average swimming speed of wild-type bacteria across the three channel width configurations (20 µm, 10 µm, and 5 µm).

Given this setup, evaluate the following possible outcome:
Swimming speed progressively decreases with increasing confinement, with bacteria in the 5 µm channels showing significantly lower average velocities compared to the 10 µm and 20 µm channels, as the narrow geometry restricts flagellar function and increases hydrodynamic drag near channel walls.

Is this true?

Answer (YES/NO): YES